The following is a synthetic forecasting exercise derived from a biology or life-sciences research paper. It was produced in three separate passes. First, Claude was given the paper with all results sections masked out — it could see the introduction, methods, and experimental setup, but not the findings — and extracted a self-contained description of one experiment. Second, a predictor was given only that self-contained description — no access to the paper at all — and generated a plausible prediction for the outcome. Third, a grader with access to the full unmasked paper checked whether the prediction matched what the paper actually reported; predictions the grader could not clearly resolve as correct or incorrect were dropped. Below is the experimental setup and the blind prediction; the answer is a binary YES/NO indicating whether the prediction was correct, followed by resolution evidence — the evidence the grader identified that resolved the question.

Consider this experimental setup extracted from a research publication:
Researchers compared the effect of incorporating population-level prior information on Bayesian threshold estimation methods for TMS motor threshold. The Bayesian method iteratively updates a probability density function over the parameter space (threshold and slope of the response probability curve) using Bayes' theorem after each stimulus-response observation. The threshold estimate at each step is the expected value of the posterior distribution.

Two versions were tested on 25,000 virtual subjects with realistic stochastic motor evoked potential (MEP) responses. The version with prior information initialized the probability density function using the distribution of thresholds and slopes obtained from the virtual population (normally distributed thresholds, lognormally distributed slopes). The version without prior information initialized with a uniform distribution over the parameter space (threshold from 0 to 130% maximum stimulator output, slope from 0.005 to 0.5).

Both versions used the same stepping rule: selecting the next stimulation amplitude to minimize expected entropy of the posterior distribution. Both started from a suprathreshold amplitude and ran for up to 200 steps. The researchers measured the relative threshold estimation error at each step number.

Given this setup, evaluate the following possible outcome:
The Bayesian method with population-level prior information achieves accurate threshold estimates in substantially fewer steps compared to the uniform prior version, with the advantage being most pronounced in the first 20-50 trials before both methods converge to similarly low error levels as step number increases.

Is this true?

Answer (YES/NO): YES